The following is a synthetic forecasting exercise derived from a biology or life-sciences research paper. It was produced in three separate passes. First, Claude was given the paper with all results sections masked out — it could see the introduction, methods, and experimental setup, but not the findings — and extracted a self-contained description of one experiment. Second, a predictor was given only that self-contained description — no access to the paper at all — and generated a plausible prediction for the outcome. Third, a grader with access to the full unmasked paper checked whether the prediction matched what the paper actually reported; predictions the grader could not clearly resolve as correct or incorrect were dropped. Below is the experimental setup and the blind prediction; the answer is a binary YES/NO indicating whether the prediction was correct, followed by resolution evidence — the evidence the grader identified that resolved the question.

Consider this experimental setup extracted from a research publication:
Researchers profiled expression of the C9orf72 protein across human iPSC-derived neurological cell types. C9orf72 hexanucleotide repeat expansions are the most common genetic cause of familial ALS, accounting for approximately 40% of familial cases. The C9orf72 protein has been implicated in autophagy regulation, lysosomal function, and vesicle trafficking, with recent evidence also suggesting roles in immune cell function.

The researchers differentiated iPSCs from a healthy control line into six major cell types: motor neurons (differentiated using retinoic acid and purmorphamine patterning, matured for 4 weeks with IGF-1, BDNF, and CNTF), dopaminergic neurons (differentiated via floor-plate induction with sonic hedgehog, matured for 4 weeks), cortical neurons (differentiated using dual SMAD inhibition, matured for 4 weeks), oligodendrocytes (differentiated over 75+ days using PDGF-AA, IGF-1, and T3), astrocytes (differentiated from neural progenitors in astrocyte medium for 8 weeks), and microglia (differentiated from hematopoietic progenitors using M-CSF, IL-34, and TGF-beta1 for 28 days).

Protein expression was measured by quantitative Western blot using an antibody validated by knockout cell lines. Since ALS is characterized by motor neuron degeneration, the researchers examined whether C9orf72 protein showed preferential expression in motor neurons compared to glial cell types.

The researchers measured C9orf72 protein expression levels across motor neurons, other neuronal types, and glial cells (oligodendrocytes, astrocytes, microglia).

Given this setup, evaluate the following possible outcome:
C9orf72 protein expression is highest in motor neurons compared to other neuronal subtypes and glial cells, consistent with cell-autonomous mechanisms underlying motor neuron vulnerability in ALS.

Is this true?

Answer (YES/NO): NO